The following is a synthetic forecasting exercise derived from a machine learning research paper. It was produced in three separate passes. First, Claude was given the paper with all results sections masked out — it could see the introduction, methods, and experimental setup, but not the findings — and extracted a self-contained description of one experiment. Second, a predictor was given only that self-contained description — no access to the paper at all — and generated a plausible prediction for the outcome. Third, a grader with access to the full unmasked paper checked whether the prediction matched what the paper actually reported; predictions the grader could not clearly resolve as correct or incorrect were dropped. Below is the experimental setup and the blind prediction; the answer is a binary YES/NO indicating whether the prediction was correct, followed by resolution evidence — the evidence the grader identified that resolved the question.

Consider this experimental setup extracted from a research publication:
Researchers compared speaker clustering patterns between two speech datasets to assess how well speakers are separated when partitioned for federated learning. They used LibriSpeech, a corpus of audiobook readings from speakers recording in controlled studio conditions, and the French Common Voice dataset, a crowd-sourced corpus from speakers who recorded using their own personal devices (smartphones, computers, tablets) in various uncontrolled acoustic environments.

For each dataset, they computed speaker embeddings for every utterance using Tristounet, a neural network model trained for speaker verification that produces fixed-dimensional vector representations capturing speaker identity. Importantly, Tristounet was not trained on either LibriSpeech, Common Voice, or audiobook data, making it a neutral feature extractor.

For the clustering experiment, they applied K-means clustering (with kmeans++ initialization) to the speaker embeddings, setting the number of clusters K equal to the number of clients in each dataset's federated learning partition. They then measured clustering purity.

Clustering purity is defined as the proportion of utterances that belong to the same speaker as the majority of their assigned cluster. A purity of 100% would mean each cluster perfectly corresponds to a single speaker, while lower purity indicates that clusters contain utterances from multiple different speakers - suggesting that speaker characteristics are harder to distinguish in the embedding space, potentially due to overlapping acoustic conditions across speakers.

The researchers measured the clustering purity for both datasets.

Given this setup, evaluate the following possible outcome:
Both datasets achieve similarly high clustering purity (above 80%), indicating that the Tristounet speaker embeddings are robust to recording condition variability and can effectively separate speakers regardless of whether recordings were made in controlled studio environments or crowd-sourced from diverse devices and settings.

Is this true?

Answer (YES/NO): NO